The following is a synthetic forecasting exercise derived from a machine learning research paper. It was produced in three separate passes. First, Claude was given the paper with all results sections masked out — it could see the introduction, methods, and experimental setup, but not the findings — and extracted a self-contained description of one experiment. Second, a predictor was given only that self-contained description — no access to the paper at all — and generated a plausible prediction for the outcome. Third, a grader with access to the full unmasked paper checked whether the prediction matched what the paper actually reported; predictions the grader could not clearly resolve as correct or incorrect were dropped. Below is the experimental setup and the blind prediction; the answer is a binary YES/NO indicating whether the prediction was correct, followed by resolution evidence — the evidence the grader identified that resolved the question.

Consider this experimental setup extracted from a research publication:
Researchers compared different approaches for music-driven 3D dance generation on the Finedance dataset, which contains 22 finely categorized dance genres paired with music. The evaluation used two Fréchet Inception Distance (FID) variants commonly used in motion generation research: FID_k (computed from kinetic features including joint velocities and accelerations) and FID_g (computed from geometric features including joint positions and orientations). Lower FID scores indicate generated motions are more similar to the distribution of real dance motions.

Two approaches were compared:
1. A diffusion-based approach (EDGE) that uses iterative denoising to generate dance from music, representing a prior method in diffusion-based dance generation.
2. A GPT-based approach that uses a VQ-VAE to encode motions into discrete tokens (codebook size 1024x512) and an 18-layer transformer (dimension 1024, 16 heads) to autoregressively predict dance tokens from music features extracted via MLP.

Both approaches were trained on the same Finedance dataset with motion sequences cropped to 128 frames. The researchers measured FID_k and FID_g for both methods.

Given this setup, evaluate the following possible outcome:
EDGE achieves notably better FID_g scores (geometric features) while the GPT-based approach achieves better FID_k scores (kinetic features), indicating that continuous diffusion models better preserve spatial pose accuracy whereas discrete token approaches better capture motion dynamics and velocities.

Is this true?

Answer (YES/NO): YES